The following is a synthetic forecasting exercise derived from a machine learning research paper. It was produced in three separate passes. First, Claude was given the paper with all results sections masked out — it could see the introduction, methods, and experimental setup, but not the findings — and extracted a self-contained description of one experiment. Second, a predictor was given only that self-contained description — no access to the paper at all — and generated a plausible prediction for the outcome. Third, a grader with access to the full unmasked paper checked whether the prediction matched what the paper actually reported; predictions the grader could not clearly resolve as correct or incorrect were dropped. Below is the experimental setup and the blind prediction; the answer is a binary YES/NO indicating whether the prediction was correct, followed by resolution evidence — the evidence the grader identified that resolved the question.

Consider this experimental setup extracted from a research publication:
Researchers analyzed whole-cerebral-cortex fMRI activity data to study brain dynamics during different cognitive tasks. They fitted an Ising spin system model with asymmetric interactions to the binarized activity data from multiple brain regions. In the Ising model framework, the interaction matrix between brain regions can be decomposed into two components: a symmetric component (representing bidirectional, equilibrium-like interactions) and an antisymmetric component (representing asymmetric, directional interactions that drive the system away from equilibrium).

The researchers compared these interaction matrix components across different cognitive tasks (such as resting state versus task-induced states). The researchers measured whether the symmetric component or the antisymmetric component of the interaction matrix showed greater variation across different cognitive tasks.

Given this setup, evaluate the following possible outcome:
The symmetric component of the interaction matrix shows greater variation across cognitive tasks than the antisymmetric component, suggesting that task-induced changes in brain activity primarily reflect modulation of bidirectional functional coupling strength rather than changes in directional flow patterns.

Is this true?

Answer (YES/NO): NO